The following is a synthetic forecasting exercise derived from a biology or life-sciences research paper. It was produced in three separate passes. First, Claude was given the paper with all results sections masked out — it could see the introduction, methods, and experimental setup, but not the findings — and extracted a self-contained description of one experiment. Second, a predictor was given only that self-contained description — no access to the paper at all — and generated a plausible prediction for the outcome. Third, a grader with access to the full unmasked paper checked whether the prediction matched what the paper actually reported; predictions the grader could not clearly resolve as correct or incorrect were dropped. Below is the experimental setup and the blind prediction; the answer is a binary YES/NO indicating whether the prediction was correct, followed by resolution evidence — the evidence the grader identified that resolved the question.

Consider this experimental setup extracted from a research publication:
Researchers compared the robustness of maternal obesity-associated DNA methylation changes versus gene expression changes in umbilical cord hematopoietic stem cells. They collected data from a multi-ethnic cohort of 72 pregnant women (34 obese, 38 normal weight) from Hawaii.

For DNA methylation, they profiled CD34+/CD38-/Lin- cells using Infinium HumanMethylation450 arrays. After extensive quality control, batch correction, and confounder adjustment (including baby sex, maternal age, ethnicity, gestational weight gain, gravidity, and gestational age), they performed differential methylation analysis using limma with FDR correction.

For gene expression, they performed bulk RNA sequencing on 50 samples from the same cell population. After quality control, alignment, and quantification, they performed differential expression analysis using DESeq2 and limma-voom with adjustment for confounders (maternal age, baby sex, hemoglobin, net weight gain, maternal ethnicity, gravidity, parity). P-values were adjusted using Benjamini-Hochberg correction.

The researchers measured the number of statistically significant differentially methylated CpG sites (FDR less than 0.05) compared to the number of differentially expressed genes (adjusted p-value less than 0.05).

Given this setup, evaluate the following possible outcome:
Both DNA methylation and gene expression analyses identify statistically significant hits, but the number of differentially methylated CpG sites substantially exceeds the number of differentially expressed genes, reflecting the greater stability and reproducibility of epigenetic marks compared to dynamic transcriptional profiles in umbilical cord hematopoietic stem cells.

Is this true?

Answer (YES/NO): NO